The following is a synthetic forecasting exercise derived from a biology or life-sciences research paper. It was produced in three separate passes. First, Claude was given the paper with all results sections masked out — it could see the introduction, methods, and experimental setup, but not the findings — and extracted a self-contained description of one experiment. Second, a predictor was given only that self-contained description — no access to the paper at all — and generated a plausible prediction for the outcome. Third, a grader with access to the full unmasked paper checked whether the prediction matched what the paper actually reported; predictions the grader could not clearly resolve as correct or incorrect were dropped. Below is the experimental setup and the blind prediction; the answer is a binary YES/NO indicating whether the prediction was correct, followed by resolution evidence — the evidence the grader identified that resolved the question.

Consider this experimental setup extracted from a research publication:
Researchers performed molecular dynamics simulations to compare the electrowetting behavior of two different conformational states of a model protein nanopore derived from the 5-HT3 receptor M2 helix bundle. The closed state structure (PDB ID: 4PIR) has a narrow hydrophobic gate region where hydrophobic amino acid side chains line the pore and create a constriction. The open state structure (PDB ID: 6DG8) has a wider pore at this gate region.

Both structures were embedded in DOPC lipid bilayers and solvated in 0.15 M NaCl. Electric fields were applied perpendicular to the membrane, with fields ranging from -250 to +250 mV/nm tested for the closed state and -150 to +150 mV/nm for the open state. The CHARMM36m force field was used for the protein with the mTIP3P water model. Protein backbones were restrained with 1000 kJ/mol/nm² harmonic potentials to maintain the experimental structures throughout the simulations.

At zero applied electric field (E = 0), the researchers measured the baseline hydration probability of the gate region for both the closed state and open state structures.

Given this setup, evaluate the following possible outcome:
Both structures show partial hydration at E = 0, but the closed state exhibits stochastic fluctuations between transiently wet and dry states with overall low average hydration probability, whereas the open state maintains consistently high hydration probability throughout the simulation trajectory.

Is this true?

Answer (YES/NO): NO